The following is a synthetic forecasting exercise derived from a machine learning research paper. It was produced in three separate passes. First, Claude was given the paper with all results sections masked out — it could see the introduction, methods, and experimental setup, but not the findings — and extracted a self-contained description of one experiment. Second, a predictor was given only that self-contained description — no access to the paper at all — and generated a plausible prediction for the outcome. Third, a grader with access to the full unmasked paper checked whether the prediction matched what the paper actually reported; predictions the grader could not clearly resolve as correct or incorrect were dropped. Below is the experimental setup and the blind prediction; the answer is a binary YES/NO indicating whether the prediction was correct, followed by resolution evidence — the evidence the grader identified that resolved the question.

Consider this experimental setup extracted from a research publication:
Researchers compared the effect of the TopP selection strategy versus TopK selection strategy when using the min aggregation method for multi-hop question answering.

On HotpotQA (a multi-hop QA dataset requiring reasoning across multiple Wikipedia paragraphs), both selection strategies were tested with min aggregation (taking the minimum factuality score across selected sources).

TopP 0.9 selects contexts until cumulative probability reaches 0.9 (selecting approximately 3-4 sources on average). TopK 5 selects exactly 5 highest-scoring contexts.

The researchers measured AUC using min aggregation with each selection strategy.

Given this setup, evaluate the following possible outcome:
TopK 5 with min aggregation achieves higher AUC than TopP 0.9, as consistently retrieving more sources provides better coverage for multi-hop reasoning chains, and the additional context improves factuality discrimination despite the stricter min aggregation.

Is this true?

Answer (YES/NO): YES